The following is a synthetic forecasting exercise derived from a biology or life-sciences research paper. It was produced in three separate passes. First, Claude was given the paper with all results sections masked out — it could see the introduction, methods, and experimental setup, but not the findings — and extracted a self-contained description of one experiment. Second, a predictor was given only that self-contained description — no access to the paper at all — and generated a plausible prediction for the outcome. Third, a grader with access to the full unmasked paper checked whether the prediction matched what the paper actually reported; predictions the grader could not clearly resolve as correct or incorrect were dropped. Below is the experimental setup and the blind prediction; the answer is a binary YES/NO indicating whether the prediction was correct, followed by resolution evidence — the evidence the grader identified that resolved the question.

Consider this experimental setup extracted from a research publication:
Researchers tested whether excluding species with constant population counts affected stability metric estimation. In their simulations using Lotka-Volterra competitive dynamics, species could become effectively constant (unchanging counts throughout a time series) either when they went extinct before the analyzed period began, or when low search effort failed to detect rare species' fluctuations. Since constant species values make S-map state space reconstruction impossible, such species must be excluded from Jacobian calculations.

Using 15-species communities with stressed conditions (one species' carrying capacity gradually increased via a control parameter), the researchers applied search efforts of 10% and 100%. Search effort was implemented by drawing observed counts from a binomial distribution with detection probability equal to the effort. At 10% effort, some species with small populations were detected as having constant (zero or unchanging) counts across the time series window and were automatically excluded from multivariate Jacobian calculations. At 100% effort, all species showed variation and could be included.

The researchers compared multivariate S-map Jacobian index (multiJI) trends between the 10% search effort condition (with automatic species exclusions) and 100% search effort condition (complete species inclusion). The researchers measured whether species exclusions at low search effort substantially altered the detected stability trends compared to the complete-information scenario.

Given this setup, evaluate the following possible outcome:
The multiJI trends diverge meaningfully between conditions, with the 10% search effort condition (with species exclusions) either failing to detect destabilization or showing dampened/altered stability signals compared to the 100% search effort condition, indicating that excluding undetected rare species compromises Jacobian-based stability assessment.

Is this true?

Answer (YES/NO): NO